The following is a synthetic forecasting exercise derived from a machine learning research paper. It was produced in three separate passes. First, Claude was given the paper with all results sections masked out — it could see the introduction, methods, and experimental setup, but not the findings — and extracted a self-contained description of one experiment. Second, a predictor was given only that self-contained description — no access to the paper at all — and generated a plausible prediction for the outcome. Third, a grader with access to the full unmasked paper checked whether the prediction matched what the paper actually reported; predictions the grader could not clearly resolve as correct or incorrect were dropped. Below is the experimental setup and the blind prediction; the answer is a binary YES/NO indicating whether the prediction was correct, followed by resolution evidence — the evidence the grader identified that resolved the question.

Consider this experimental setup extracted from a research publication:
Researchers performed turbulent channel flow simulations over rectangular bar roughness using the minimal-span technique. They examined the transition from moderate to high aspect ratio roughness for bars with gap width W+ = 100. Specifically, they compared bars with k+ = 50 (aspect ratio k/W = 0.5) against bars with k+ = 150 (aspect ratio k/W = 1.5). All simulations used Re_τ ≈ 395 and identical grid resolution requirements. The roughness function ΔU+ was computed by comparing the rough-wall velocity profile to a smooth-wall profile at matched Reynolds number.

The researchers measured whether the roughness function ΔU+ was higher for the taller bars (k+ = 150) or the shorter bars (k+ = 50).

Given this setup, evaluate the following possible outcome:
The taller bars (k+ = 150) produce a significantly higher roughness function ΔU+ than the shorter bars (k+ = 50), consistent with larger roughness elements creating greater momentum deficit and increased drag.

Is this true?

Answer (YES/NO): NO